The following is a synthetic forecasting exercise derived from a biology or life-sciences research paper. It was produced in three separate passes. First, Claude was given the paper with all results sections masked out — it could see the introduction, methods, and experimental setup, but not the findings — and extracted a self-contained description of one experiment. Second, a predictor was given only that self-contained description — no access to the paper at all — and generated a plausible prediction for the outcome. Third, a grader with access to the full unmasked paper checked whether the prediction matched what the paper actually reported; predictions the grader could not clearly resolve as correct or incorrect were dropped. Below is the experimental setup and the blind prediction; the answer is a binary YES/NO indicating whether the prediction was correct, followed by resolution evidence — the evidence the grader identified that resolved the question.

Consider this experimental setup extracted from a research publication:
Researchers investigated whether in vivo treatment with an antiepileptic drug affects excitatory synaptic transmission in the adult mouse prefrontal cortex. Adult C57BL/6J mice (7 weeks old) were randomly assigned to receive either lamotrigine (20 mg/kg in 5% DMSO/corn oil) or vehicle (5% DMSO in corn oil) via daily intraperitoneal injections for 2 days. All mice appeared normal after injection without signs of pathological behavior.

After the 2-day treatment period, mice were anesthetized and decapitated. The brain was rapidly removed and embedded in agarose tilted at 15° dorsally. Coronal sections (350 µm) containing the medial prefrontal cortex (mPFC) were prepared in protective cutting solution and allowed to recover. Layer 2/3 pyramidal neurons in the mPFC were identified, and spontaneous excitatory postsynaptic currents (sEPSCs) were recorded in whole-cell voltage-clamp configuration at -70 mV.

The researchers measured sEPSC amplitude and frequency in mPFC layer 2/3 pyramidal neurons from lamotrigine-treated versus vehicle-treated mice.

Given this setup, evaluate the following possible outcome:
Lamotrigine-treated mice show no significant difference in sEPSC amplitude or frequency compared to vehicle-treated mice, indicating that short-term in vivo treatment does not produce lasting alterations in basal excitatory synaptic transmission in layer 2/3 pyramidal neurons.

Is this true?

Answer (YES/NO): NO